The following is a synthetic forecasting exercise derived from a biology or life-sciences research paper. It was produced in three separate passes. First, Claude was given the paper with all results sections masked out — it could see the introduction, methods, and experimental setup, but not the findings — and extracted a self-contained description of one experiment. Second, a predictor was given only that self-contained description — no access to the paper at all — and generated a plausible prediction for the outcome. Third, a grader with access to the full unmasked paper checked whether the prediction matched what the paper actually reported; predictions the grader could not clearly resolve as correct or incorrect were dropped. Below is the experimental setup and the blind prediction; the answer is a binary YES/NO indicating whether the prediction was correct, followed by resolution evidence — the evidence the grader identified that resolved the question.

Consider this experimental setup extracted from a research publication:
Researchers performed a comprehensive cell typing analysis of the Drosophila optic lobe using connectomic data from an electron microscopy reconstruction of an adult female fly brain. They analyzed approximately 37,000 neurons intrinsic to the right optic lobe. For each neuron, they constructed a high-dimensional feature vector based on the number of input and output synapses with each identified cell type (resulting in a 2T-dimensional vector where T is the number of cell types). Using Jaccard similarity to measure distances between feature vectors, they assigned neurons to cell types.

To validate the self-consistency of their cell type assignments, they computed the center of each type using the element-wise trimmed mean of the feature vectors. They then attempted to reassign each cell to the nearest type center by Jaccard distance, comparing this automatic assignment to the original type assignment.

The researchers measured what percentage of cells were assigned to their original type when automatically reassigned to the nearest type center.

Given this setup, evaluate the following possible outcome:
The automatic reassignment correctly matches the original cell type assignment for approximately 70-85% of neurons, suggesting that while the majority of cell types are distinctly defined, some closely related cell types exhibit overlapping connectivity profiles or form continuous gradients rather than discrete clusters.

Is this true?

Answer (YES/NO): NO